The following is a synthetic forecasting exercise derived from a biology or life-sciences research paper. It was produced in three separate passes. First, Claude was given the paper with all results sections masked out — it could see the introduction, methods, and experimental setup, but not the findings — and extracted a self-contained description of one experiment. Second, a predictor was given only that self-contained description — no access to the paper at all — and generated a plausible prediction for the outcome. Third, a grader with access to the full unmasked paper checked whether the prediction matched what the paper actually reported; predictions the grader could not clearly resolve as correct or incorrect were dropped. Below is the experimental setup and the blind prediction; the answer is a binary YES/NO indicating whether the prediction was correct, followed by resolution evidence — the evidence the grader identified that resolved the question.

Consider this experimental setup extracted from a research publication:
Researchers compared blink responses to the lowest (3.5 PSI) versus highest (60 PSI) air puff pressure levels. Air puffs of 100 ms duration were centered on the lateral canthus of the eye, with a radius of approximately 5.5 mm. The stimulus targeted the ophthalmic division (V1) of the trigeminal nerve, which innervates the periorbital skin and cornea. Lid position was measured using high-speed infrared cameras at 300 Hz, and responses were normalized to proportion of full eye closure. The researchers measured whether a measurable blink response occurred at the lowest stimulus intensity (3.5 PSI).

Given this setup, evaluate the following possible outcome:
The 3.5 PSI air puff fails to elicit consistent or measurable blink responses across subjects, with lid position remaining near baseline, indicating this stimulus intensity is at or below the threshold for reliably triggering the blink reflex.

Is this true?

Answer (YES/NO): NO